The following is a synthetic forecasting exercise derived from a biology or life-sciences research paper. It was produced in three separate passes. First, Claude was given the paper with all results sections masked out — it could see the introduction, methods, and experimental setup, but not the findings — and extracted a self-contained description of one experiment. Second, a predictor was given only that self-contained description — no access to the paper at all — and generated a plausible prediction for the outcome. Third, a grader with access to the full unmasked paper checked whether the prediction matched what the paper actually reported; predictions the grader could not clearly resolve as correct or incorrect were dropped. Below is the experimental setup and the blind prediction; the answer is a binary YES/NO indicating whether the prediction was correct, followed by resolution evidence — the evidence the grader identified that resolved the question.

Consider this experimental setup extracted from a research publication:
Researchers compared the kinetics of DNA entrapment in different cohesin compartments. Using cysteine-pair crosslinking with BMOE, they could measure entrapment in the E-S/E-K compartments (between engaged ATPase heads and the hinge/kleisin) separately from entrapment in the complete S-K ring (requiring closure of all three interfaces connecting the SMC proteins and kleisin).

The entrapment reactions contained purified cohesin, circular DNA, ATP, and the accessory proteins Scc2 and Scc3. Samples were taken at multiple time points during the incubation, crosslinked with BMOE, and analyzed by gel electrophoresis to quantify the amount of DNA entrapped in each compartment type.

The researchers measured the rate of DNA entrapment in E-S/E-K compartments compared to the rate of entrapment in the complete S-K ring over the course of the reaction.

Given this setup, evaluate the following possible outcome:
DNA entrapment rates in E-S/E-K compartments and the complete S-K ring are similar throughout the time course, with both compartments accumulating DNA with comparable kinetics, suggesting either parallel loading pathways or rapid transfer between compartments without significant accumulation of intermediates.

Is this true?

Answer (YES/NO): NO